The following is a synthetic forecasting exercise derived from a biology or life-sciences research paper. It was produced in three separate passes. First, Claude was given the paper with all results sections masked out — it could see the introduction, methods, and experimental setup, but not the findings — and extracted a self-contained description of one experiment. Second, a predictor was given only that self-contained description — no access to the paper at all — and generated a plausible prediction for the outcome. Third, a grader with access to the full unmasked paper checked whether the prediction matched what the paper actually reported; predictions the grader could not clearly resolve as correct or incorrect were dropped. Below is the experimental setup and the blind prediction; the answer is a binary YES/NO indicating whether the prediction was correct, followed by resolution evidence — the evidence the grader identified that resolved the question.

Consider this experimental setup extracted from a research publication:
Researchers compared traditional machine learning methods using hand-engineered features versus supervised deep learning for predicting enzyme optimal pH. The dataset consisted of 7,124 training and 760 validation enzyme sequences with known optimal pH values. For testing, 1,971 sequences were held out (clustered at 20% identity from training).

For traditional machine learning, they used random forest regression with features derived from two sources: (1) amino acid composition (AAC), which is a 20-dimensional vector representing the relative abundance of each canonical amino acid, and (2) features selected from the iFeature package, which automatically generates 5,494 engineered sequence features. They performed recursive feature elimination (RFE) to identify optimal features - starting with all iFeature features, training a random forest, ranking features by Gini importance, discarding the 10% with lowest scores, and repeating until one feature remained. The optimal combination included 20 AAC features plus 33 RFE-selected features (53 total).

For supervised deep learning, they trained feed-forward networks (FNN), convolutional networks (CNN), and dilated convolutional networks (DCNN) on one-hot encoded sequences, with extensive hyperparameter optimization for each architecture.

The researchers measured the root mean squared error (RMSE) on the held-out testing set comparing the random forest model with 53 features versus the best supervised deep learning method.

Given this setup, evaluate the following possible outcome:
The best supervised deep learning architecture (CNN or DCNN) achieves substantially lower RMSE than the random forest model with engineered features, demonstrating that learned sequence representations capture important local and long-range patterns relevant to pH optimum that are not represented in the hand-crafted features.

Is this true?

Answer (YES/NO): NO